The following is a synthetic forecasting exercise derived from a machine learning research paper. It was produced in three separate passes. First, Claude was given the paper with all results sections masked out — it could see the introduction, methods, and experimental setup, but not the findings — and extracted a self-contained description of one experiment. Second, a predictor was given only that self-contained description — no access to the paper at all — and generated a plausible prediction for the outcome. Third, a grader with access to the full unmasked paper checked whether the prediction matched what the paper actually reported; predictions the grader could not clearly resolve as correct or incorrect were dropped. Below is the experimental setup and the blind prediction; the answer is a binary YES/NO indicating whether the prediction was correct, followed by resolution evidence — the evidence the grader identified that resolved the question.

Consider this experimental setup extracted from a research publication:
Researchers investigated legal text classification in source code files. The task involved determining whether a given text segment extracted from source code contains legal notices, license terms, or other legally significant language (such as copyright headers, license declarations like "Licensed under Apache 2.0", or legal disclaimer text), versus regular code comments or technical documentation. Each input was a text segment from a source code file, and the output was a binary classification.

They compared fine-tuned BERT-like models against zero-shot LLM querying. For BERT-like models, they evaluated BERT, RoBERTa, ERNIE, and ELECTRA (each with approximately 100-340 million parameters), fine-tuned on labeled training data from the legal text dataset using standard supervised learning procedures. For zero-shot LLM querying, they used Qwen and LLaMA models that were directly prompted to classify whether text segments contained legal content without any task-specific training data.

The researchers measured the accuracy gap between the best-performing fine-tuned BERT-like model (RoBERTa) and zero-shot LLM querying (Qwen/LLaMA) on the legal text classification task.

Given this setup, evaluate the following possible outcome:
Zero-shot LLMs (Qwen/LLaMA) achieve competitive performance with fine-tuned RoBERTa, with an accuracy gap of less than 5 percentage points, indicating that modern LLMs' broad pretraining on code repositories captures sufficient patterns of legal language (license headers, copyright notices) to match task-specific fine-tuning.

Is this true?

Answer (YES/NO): NO